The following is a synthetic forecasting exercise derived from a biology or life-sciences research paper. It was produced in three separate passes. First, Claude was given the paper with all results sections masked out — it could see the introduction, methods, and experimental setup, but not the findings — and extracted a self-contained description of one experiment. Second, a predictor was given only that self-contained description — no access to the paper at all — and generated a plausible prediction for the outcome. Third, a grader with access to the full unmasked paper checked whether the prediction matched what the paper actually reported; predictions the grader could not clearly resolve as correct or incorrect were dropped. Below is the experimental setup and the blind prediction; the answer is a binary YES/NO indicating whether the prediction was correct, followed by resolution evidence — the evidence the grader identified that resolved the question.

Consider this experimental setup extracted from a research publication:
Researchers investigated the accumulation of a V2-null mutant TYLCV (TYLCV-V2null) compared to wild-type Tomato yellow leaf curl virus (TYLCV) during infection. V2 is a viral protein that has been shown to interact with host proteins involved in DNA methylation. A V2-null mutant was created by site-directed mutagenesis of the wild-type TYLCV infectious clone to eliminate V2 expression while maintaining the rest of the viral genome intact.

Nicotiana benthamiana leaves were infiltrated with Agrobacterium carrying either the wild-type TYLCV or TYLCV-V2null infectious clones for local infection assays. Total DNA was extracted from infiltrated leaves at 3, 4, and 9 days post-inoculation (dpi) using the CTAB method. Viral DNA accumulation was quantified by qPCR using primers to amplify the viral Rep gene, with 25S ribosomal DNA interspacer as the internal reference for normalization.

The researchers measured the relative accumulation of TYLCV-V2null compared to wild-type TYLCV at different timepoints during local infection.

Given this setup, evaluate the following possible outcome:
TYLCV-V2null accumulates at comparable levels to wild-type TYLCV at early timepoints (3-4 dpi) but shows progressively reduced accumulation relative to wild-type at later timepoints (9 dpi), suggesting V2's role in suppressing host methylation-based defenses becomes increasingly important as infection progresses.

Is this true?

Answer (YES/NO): NO